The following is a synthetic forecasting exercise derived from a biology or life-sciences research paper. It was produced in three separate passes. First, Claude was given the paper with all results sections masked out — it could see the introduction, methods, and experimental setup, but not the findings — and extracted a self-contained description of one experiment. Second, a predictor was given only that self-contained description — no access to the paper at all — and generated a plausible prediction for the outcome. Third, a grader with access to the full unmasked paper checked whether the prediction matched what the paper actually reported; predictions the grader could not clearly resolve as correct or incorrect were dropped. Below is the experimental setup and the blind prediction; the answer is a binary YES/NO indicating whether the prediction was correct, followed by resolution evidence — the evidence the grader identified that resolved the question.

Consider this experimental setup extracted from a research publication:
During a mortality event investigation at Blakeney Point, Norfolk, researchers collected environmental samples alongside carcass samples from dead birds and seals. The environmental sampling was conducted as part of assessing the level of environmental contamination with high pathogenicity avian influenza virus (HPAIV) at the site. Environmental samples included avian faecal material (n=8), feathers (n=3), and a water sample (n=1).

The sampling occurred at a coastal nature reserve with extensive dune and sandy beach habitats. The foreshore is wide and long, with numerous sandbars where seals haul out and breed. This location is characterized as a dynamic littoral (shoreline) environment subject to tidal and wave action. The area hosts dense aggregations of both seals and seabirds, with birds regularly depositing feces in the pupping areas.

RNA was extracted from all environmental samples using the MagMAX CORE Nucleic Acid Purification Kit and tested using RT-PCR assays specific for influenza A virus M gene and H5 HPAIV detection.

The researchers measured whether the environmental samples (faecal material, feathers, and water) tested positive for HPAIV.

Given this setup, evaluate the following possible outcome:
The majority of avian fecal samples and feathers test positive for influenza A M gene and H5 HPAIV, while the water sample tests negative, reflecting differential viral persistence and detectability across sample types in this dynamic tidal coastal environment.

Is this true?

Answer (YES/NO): NO